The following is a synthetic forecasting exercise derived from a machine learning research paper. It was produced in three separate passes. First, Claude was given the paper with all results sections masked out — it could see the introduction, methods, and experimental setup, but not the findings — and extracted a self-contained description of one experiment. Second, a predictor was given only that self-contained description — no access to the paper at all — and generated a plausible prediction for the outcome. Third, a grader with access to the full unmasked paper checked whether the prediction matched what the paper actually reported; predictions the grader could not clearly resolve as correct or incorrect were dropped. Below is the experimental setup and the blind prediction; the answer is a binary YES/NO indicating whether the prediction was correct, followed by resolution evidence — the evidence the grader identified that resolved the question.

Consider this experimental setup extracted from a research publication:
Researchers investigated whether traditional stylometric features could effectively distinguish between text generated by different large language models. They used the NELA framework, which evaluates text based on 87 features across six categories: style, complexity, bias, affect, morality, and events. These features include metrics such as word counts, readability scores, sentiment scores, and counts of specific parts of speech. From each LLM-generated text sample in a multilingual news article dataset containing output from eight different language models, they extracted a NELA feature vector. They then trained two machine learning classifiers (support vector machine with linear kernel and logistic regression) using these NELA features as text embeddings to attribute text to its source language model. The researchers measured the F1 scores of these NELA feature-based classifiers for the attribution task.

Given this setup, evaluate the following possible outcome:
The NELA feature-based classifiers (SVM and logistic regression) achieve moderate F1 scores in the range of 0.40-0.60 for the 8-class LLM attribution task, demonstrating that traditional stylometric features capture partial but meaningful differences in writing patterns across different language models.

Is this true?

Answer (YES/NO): NO